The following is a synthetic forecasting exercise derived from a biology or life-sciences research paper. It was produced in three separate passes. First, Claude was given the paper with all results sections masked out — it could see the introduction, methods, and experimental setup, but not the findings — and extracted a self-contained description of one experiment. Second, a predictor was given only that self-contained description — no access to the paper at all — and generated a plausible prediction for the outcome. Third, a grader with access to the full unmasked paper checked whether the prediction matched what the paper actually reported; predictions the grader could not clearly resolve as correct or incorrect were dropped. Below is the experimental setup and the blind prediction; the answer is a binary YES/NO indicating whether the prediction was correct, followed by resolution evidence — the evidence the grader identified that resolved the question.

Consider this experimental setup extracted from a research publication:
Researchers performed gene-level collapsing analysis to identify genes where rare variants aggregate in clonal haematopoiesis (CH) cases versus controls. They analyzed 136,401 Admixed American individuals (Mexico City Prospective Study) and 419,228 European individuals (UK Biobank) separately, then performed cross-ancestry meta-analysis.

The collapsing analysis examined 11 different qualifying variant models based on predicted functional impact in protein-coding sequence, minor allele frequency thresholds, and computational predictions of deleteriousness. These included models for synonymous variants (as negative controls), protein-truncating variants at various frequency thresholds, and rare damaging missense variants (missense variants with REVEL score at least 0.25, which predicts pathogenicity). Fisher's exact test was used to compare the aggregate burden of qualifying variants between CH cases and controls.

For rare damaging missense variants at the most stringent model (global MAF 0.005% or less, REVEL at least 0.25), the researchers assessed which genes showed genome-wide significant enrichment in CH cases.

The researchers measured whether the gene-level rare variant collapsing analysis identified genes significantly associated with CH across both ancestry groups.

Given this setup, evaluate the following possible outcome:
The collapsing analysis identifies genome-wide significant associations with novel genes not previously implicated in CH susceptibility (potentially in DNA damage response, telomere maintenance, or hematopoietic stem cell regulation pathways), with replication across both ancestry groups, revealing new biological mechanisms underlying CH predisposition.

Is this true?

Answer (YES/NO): NO